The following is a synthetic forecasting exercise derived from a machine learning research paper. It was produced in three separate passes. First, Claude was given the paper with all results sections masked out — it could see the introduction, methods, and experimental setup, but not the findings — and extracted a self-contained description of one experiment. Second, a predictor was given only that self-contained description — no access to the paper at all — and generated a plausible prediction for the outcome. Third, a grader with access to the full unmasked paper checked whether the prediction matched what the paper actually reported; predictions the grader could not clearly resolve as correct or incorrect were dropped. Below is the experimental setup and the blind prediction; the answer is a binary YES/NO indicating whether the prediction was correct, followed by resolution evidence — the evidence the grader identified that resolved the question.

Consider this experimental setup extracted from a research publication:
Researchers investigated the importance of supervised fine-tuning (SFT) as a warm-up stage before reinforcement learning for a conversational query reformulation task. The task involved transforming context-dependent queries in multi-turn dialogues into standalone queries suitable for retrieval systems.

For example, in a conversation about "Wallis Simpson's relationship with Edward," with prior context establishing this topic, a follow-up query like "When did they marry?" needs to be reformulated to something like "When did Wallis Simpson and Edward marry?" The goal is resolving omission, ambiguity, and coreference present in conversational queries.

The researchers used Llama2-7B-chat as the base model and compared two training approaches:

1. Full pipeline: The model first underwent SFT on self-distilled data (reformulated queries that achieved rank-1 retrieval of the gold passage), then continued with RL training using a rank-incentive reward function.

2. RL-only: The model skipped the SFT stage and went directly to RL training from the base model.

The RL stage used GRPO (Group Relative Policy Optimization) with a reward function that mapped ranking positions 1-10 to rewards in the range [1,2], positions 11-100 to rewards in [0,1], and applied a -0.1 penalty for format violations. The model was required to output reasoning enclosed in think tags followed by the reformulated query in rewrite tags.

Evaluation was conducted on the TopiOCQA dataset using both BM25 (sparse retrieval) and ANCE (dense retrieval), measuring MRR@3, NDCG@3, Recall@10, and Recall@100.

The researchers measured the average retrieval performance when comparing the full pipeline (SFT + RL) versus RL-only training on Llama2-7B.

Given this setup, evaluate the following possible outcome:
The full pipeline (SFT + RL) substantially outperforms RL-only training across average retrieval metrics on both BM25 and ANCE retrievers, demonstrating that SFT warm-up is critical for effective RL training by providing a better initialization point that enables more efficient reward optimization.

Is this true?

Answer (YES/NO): YES